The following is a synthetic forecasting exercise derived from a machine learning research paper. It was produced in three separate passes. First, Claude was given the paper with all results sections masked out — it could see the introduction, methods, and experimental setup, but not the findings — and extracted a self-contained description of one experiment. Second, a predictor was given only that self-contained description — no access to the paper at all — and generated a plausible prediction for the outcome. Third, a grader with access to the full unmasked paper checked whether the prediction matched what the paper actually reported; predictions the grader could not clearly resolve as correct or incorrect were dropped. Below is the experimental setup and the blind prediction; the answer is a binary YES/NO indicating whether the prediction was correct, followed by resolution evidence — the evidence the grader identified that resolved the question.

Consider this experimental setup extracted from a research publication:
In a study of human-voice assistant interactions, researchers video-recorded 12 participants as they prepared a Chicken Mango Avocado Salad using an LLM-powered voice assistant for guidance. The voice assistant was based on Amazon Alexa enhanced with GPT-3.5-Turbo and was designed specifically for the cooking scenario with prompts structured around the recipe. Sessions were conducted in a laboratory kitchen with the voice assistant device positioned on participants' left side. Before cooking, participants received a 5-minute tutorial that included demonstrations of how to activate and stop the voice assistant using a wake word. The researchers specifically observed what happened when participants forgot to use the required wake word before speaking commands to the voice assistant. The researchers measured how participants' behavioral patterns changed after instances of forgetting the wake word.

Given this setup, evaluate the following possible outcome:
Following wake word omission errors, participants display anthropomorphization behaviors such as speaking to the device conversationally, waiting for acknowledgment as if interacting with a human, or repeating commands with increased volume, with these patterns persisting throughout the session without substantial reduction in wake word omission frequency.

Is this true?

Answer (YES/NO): NO